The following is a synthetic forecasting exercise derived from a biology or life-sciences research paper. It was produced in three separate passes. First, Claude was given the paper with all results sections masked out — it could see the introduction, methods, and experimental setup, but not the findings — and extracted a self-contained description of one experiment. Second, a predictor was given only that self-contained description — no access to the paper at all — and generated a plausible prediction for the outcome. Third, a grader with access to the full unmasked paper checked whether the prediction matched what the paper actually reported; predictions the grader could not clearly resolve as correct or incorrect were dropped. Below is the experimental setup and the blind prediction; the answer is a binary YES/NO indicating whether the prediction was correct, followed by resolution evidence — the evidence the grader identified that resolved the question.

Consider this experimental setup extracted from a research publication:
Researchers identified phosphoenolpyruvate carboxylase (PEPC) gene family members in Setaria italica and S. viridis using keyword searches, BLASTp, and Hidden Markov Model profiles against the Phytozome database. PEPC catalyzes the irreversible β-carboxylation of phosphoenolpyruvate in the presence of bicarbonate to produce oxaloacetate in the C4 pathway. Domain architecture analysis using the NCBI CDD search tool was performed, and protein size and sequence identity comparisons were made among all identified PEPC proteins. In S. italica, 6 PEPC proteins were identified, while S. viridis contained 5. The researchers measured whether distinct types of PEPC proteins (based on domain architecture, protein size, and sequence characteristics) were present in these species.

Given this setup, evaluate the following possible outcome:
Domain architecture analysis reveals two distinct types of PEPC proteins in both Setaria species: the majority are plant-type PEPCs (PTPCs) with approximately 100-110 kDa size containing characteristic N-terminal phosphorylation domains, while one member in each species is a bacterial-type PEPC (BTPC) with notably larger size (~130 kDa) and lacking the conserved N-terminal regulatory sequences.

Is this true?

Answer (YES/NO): NO